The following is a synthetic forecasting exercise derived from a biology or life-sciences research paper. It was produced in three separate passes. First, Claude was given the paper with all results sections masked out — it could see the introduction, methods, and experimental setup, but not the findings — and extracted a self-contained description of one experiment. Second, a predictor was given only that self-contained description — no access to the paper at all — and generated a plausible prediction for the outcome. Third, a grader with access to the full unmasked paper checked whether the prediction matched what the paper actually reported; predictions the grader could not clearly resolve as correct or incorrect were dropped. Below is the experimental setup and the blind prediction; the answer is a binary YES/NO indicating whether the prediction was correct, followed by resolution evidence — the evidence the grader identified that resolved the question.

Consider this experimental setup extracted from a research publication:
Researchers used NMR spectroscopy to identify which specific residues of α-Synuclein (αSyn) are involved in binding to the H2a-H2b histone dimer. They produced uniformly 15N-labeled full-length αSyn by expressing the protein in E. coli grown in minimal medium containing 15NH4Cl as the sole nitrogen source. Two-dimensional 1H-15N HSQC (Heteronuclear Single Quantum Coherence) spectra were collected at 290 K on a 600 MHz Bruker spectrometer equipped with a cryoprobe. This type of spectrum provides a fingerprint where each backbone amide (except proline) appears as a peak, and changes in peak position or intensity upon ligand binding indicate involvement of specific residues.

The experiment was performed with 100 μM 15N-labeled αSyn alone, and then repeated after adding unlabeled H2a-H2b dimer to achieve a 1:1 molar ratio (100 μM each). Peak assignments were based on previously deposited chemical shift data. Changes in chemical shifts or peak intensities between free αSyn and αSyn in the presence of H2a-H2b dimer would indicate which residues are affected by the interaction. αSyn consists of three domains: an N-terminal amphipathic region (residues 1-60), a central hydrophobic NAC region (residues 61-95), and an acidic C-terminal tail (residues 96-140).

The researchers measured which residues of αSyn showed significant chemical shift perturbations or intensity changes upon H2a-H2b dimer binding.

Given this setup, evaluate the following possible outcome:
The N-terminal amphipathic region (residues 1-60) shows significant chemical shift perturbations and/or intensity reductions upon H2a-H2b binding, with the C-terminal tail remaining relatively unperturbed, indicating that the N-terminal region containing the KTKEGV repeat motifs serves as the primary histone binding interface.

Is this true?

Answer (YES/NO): NO